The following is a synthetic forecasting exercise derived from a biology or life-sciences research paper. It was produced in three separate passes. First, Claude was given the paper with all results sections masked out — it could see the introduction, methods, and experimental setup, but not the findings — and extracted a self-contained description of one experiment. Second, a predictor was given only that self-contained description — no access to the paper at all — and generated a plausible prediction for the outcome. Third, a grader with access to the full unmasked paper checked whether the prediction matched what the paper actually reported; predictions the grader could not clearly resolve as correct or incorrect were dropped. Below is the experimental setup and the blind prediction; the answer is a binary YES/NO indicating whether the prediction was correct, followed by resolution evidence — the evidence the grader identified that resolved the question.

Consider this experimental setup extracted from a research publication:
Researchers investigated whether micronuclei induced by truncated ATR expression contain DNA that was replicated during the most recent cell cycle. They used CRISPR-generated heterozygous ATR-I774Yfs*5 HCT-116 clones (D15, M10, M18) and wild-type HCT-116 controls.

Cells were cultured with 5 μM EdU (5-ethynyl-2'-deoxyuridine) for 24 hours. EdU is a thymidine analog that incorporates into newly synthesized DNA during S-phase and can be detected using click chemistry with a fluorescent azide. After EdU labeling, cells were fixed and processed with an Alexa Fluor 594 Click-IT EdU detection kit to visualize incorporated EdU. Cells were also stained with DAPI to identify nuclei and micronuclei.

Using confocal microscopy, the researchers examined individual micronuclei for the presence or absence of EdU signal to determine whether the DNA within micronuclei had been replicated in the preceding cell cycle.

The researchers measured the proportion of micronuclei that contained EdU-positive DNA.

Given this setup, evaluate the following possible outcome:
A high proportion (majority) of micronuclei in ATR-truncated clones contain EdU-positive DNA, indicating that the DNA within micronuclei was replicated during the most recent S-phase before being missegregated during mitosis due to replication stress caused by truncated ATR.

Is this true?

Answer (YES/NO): YES